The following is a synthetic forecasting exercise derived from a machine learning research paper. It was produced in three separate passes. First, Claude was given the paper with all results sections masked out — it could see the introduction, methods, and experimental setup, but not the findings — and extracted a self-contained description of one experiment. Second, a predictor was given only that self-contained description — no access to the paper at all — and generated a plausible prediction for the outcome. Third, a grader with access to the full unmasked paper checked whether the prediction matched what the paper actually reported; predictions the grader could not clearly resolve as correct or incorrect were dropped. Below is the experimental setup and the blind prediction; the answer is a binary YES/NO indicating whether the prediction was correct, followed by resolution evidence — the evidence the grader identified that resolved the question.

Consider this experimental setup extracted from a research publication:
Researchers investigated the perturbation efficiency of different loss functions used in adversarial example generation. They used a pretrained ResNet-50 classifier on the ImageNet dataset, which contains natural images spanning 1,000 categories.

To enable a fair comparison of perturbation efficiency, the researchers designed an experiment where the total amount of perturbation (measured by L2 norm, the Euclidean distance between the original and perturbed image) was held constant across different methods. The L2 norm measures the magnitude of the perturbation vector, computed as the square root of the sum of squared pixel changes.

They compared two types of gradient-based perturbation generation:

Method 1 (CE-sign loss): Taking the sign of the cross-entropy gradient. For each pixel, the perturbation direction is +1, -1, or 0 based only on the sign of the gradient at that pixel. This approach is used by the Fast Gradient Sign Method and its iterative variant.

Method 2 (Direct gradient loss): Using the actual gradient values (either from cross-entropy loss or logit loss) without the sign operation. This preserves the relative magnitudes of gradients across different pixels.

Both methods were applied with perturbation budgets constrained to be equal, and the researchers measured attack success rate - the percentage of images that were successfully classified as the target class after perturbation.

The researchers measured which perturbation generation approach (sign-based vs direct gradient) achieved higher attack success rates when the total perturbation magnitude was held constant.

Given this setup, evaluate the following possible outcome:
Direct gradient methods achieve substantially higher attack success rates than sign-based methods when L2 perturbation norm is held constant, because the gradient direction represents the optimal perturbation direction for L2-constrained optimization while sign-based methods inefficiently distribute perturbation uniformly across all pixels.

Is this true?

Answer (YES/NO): YES